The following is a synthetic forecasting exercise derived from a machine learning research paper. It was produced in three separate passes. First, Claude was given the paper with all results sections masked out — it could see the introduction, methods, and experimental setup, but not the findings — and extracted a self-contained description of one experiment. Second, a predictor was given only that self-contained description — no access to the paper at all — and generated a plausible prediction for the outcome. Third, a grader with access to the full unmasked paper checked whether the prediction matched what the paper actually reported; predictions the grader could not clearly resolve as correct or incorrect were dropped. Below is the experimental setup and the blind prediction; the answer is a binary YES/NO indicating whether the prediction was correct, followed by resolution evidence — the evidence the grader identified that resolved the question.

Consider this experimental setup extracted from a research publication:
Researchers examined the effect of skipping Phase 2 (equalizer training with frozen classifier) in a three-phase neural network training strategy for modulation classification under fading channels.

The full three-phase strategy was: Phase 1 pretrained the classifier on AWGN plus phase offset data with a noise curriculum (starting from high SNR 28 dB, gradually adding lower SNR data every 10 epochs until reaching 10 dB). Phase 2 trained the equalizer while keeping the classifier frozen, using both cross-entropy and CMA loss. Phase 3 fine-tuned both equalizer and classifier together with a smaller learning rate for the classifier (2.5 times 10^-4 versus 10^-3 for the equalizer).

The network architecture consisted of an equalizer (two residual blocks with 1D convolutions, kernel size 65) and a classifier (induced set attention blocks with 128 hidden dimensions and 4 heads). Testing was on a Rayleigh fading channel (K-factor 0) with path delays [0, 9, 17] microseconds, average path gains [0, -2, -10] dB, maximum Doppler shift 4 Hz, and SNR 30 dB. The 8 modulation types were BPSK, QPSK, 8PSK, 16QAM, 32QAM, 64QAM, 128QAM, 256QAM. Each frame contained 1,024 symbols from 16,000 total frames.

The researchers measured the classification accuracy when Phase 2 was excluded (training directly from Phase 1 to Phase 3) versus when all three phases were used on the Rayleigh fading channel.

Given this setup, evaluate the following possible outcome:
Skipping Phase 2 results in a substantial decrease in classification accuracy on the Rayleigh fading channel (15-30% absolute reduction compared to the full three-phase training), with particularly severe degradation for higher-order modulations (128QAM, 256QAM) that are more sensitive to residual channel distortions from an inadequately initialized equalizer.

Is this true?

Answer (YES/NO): NO